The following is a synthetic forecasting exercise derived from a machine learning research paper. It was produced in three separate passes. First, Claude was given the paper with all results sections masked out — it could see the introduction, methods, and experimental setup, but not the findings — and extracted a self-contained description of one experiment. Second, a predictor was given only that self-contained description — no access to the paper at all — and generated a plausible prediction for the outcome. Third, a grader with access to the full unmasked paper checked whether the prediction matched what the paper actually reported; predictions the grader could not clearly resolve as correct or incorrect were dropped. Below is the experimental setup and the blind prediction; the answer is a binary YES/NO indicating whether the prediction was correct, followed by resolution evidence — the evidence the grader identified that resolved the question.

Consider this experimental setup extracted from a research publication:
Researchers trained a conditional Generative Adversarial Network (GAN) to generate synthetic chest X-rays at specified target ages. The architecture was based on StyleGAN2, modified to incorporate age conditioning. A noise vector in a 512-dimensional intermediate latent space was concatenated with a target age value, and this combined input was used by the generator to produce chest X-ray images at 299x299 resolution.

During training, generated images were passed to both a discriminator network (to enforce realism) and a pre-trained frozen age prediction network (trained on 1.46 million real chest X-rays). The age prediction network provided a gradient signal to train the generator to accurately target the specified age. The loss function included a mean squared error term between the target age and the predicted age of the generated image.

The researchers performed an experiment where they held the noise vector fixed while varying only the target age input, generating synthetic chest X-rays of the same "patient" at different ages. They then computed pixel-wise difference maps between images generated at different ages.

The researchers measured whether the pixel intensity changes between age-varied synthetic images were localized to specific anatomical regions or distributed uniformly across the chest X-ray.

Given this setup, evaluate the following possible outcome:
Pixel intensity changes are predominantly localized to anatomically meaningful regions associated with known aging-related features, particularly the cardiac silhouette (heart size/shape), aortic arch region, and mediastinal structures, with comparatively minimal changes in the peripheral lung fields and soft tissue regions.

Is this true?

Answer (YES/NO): YES